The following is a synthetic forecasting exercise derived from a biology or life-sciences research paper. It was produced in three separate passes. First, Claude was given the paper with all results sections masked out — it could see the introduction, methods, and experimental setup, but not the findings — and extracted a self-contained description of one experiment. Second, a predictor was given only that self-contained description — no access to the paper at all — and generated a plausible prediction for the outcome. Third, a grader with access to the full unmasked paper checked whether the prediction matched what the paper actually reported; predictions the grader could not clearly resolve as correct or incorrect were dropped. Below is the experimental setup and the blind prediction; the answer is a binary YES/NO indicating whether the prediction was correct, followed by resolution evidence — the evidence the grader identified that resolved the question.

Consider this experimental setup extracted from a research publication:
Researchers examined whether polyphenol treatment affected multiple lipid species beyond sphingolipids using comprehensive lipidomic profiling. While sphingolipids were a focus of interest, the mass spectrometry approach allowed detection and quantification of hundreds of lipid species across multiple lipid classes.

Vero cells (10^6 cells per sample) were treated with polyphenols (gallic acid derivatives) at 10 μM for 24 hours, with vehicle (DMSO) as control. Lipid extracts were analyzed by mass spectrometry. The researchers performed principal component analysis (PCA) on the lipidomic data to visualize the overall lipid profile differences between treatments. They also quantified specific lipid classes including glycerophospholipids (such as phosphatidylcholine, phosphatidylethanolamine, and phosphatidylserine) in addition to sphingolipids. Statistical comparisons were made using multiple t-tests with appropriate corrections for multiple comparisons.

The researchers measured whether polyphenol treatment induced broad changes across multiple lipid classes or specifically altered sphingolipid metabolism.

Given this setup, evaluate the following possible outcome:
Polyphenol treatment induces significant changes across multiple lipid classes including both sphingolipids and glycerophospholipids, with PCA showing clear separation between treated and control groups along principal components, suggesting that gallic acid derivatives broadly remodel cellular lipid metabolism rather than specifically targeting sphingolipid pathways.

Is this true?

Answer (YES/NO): NO